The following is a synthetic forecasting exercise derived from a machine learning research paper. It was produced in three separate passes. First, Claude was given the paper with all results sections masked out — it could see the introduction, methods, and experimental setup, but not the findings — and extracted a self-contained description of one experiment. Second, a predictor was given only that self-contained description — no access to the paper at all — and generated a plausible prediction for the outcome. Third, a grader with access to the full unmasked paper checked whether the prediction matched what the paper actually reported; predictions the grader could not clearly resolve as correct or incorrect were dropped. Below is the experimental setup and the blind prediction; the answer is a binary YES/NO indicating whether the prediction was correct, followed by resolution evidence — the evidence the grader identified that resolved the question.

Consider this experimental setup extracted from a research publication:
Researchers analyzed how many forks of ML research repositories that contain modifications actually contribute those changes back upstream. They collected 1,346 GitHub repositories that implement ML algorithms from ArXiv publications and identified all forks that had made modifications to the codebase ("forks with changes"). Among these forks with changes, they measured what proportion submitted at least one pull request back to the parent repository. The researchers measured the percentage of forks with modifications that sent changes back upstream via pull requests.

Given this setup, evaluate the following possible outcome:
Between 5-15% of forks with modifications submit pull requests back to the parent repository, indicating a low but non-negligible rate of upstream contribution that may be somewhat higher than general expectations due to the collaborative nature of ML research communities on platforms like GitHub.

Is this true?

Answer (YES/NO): NO